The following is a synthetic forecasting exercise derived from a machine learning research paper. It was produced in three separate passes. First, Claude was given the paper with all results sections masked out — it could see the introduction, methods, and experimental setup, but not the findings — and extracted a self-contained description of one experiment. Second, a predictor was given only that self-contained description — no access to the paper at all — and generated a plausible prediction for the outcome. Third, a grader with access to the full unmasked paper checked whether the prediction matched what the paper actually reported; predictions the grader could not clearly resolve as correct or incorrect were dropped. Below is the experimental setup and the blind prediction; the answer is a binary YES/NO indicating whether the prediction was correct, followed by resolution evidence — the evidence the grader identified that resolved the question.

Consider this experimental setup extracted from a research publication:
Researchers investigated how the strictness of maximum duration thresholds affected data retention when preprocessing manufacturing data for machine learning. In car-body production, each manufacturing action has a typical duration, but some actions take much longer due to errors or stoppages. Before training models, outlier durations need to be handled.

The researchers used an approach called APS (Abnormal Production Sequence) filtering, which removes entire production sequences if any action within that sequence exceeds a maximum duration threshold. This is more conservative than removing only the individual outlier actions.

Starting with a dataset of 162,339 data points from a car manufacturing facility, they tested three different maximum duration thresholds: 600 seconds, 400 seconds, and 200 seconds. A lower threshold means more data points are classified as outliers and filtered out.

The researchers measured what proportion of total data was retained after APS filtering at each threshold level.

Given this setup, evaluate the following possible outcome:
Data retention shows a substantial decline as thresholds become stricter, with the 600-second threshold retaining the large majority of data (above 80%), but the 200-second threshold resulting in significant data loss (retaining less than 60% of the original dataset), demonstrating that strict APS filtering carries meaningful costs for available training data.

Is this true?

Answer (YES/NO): NO